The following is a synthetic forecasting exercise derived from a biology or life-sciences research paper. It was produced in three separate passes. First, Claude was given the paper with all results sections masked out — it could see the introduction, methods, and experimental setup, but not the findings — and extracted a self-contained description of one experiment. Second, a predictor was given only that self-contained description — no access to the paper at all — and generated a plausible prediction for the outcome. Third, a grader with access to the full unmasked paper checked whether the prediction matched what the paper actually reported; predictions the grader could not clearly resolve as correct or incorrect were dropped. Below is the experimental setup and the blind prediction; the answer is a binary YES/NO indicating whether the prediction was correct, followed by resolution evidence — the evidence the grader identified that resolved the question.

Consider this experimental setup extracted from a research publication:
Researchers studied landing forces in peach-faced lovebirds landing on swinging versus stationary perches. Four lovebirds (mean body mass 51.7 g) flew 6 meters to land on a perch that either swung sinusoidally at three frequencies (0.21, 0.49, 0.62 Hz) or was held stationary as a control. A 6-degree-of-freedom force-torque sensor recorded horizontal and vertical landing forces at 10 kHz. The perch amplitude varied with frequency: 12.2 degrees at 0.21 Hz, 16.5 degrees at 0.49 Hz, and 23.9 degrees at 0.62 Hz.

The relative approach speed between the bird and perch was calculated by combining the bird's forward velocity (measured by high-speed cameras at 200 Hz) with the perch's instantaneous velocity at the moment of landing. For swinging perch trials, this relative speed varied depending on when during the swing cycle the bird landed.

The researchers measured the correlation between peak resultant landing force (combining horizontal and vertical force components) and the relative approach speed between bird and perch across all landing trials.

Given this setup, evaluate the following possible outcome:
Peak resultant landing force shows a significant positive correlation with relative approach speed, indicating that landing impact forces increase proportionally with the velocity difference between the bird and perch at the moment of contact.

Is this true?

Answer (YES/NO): YES